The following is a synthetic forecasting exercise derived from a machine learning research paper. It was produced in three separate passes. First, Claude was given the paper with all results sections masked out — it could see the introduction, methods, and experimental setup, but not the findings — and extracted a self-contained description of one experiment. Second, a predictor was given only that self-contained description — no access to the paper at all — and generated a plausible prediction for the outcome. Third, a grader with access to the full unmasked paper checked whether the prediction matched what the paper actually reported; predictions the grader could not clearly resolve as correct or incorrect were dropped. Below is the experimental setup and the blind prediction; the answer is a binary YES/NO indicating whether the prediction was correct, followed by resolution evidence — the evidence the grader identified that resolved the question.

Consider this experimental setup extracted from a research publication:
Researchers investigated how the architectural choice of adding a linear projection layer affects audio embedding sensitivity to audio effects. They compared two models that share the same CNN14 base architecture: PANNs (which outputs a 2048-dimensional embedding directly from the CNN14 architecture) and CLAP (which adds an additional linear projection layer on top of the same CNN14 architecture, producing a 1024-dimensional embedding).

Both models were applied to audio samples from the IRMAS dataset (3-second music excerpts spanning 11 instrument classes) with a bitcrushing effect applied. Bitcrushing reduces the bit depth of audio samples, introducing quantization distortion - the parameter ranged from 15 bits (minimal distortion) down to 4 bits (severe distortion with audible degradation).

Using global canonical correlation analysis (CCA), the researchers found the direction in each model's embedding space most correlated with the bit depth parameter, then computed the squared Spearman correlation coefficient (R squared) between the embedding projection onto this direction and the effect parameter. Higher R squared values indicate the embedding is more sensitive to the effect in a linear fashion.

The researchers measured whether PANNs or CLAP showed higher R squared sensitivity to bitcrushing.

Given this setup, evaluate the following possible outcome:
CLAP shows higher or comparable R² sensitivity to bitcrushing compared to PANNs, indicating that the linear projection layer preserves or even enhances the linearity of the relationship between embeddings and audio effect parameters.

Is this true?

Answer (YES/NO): YES